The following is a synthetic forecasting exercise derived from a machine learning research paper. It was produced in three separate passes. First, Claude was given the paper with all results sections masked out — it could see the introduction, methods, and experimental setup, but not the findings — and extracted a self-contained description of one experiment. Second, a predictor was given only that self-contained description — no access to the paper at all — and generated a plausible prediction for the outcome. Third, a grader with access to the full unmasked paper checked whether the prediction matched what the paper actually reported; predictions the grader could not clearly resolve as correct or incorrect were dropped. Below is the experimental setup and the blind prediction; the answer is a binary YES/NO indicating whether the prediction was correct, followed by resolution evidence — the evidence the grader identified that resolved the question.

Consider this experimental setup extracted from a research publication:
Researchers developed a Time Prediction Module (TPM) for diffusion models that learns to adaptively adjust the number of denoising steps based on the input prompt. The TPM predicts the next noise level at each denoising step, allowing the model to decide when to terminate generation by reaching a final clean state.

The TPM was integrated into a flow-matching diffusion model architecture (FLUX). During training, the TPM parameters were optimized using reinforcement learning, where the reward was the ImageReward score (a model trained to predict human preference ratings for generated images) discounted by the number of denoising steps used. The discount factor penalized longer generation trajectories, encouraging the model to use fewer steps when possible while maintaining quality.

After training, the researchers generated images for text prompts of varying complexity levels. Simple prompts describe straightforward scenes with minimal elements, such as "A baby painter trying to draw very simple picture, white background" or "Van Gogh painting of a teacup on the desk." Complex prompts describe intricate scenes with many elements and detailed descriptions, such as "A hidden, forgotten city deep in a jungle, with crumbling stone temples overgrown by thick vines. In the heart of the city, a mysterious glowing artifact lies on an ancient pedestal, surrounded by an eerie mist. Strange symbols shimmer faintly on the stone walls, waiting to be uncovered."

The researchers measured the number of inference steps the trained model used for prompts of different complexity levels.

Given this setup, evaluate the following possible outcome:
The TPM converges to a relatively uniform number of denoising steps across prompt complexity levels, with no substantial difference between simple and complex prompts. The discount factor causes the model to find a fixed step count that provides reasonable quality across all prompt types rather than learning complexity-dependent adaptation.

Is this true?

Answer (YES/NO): NO